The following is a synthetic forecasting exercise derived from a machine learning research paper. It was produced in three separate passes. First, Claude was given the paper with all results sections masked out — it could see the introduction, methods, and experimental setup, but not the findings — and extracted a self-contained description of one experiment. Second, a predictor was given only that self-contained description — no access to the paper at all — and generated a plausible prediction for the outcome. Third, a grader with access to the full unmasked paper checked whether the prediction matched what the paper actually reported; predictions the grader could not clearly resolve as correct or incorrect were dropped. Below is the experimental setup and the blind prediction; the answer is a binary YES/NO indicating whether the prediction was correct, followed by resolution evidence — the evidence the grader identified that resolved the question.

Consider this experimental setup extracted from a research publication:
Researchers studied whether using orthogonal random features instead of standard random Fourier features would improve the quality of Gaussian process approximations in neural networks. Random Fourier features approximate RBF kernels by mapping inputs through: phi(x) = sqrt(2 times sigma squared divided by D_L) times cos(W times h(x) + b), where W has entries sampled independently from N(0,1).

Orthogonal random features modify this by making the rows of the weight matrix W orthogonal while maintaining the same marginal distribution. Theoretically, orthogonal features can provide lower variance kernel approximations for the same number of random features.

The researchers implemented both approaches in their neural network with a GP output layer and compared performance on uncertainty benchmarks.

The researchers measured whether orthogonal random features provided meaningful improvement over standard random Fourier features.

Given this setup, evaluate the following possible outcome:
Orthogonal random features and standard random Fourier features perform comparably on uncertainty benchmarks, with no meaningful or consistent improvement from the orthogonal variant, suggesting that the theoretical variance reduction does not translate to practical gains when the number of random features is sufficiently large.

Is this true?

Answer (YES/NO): YES